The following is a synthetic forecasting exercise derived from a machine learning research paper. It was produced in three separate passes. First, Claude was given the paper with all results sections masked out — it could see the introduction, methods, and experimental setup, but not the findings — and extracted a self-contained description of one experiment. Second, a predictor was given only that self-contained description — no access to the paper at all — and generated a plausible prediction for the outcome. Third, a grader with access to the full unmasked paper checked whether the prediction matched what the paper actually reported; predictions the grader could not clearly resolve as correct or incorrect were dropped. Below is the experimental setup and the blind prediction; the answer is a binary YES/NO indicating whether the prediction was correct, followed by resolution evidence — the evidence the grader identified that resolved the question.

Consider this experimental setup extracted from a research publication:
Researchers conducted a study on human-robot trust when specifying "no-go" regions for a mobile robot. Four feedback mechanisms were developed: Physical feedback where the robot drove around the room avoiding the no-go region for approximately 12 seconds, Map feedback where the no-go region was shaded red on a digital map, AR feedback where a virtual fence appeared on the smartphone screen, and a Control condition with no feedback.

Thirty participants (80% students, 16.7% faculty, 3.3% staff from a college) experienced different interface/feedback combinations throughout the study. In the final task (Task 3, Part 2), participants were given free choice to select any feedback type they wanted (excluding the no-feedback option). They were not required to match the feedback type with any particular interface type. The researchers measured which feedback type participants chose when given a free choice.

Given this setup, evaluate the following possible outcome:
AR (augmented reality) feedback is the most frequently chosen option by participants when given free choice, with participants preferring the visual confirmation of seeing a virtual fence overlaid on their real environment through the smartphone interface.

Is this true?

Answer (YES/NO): NO